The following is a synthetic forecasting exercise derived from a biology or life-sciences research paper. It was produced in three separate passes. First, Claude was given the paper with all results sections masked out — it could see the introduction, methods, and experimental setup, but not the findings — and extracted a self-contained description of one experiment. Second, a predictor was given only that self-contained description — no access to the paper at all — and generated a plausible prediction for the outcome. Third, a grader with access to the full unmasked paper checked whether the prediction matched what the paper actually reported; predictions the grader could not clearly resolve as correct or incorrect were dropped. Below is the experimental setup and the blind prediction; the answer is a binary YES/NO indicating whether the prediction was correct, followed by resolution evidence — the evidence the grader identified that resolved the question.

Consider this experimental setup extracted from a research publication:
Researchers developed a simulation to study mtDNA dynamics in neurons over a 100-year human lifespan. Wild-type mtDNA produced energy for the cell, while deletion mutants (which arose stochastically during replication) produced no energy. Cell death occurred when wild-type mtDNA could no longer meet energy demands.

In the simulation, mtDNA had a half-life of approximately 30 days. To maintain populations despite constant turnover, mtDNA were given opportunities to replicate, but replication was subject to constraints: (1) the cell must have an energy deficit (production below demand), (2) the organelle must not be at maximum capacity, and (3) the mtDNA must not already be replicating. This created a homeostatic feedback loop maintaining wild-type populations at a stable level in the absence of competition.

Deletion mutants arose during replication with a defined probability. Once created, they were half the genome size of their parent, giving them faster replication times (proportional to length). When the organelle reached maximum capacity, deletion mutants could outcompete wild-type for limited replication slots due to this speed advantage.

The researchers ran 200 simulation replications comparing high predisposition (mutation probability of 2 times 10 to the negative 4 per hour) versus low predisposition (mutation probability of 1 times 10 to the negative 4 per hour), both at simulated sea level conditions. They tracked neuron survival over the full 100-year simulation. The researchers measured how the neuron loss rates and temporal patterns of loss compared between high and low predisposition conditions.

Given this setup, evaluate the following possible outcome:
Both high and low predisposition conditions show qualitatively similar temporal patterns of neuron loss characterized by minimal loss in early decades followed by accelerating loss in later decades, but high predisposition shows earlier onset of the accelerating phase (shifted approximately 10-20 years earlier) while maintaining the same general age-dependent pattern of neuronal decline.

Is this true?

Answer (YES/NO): NO